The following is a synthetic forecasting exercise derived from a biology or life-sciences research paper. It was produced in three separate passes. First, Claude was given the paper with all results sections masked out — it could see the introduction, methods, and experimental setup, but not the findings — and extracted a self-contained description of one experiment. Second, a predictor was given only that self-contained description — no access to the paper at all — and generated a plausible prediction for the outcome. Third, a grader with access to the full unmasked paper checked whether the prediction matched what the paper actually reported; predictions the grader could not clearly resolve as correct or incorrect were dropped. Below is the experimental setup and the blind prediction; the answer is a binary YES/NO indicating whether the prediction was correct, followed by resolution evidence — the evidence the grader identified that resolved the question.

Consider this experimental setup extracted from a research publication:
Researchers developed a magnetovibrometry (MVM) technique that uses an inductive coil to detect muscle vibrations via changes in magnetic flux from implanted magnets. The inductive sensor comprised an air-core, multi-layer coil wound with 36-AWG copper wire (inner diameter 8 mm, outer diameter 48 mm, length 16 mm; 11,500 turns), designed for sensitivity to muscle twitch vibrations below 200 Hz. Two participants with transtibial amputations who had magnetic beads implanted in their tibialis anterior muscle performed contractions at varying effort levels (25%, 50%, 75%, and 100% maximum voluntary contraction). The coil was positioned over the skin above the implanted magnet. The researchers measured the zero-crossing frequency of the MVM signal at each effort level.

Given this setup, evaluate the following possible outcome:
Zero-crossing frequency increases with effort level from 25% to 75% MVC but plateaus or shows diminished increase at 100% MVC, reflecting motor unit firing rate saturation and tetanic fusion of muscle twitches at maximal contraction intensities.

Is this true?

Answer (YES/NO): NO